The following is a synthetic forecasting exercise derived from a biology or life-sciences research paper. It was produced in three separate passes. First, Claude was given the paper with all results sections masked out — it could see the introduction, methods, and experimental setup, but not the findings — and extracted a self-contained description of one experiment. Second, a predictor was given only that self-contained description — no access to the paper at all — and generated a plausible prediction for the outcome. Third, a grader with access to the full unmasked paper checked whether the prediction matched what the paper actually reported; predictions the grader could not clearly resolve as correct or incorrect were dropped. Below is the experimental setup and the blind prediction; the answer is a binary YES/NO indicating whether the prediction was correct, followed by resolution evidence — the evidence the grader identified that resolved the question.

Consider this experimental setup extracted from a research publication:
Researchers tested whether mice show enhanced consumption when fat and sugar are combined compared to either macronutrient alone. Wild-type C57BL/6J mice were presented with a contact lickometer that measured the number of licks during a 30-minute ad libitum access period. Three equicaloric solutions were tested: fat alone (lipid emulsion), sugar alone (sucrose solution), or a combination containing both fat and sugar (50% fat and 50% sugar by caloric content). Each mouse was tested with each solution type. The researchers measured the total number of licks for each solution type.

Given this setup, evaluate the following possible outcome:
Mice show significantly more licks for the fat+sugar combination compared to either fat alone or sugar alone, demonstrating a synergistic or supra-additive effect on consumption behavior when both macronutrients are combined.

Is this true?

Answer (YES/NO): YES